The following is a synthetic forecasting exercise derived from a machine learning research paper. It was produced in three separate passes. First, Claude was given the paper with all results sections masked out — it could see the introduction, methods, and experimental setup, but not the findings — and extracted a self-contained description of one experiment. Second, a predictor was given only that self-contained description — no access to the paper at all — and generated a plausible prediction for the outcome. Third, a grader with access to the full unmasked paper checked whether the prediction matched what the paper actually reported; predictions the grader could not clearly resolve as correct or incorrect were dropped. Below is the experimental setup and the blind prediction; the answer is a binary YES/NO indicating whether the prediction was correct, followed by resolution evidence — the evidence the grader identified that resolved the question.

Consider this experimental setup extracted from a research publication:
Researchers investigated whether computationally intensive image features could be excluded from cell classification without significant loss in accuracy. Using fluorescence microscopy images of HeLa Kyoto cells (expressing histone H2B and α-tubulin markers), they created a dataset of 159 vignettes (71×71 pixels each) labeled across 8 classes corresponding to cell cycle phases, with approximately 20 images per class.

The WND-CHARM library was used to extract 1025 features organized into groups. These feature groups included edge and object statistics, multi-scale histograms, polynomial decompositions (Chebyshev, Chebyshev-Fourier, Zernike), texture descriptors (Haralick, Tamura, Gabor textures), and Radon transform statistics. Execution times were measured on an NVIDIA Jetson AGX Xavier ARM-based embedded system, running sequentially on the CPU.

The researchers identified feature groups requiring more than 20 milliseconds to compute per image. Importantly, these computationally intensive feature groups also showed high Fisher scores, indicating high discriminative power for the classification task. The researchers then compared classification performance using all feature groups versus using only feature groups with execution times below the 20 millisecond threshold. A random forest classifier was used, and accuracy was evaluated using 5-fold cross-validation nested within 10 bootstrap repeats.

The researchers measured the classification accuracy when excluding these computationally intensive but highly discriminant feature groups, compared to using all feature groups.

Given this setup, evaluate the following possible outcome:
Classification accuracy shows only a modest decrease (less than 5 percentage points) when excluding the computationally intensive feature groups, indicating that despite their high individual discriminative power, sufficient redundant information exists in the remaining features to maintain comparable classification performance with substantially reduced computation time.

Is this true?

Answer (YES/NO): NO